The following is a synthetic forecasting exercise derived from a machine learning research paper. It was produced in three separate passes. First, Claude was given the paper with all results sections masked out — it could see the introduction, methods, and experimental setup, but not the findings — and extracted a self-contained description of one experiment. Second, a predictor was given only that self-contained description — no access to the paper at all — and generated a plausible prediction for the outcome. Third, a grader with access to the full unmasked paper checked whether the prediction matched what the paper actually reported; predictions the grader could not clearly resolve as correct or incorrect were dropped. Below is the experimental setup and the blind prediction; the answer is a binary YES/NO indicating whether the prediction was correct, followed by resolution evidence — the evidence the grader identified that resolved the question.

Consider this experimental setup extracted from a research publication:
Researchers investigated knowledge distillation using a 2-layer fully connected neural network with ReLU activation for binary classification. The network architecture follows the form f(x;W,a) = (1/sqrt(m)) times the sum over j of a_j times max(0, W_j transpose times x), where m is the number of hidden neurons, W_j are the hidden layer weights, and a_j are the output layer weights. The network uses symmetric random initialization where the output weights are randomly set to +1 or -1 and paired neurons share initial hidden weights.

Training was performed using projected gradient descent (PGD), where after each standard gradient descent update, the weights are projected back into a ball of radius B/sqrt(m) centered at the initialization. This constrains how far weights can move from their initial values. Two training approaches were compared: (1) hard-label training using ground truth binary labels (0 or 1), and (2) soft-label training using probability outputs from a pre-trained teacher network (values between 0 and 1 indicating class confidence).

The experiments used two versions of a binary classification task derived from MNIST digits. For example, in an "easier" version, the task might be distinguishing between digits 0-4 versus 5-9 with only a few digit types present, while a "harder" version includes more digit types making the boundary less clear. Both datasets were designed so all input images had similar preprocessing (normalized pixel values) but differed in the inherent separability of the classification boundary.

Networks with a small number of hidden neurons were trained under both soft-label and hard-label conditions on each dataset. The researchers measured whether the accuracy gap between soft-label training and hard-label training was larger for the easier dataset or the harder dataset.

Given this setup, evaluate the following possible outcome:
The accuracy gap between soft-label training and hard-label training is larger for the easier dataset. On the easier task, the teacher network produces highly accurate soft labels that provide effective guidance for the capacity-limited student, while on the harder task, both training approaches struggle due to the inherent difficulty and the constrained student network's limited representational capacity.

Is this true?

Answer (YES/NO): NO